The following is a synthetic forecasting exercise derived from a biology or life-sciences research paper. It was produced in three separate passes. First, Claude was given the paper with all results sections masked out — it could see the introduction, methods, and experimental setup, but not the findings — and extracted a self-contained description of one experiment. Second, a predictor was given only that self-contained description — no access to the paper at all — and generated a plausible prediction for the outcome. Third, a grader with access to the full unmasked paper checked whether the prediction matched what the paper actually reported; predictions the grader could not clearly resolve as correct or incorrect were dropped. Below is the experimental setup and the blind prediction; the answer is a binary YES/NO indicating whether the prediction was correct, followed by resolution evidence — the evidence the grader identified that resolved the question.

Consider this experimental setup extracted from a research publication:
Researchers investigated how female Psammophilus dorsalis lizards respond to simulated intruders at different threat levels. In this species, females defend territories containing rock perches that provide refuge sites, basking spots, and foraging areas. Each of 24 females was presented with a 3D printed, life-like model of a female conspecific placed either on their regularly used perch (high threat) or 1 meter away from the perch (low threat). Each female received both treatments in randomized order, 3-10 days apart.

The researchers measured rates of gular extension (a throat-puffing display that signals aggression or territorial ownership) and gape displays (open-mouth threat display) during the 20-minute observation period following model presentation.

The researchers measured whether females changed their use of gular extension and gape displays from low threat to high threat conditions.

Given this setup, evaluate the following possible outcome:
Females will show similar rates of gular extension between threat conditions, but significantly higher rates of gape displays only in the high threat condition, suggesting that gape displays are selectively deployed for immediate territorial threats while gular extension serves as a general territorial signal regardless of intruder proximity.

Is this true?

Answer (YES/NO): NO